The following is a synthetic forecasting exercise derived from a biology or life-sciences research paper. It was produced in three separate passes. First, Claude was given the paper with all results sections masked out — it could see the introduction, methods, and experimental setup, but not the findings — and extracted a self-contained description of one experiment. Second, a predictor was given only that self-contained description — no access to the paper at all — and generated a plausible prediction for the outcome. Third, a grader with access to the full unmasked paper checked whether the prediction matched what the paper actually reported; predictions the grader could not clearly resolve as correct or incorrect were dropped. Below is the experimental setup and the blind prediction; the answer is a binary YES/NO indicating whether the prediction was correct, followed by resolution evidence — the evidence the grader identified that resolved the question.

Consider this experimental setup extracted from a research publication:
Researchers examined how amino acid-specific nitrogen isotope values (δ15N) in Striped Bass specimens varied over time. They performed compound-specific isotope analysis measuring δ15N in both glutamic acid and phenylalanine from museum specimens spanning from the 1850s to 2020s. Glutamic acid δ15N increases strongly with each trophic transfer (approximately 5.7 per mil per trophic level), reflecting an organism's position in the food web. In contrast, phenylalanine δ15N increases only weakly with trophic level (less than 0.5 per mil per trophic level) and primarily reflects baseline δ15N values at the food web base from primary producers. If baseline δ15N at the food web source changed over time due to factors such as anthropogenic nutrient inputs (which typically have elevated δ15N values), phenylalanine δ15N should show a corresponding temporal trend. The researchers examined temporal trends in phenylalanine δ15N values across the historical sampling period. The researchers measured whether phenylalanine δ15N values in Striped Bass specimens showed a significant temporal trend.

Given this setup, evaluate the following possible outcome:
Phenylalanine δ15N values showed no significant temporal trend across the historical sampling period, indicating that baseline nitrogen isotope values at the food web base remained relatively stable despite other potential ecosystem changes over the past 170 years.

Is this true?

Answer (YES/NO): YES